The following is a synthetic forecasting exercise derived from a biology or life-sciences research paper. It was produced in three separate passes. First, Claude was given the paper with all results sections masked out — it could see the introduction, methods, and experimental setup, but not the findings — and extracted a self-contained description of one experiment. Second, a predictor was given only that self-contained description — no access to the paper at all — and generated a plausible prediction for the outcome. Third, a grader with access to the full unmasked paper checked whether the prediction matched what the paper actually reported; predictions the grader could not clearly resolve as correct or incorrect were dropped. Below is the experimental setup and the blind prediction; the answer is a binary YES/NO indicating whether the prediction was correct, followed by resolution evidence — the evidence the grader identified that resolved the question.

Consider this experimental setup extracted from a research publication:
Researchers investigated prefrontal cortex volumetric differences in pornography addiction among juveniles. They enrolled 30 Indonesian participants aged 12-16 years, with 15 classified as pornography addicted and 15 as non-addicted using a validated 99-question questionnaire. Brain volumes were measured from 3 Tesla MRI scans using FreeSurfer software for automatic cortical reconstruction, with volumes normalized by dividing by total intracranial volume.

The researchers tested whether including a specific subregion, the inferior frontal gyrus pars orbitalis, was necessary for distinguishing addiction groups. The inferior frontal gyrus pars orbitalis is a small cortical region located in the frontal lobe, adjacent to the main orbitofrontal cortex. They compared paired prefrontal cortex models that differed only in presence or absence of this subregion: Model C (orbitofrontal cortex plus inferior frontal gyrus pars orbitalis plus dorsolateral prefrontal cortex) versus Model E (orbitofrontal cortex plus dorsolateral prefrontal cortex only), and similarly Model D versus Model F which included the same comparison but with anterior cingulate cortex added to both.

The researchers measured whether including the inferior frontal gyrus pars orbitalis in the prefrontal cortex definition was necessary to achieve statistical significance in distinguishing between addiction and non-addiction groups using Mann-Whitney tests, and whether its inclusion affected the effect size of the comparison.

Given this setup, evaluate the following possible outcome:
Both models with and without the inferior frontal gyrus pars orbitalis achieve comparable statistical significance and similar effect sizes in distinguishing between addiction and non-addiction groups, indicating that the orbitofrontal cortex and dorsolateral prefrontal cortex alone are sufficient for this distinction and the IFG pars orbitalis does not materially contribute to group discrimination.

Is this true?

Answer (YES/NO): NO